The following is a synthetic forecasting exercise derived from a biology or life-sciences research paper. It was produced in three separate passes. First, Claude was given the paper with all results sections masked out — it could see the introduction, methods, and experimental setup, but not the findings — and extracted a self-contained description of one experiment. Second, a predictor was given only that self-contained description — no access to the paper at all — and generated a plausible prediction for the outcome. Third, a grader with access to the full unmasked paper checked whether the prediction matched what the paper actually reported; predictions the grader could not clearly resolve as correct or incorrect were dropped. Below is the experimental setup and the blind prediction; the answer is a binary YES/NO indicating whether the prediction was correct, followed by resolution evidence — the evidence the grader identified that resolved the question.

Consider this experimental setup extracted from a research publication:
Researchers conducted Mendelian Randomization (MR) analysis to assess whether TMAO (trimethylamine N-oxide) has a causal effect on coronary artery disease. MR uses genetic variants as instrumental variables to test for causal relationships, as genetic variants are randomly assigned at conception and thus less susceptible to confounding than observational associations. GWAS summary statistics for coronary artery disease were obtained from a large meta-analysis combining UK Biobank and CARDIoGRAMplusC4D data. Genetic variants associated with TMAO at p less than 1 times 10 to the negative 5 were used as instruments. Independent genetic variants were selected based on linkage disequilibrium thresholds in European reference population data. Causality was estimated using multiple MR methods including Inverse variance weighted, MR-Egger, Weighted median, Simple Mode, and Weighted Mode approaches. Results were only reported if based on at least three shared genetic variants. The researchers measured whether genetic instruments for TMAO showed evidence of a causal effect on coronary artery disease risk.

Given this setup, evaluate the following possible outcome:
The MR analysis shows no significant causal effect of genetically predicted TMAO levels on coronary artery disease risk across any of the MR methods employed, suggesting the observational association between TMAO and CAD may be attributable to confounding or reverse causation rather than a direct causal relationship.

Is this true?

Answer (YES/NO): YES